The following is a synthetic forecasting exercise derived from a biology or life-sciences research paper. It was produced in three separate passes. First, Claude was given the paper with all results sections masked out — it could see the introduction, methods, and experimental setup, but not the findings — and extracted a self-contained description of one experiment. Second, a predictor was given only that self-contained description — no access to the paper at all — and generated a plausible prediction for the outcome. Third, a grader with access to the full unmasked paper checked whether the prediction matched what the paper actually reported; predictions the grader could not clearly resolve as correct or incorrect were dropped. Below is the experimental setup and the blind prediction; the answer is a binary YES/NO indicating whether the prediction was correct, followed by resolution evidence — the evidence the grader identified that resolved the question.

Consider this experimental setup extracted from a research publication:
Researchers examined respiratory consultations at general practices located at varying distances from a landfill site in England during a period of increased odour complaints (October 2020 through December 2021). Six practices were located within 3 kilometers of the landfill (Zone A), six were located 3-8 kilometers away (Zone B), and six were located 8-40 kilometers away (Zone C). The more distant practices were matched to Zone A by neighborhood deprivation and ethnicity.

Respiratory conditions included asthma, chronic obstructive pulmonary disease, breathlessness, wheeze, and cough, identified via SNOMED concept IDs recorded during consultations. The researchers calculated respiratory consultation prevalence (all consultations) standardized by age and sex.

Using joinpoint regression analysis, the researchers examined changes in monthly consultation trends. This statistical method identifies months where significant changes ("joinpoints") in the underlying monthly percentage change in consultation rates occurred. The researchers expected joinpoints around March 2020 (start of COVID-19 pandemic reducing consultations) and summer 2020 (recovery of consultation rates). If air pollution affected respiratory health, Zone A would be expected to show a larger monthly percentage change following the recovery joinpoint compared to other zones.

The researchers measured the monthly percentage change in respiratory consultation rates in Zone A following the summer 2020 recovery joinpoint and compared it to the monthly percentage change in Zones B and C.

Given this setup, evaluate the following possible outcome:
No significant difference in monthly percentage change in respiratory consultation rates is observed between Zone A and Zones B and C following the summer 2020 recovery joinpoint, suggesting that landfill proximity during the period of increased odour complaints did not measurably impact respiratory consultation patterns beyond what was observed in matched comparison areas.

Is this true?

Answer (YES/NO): NO